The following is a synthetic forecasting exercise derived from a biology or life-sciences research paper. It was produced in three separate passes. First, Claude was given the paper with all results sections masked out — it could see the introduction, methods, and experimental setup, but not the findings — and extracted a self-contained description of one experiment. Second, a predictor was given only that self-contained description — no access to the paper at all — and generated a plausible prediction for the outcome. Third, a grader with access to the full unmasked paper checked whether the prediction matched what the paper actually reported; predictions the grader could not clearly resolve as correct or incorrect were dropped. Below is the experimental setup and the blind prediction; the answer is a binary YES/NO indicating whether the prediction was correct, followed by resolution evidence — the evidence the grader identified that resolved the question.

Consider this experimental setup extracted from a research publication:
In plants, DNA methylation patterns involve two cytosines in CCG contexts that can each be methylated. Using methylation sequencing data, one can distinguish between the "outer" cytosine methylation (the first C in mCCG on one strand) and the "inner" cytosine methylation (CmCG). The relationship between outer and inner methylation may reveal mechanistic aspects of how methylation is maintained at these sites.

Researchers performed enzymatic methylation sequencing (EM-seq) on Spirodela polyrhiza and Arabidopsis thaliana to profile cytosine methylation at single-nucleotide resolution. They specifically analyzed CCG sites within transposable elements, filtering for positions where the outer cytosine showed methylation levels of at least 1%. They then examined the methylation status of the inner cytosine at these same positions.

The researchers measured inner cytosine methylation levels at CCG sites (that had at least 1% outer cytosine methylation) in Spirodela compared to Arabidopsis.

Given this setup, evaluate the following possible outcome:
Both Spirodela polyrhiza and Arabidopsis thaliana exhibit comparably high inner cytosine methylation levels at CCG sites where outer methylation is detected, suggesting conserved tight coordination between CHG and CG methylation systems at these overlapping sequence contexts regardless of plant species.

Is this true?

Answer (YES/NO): YES